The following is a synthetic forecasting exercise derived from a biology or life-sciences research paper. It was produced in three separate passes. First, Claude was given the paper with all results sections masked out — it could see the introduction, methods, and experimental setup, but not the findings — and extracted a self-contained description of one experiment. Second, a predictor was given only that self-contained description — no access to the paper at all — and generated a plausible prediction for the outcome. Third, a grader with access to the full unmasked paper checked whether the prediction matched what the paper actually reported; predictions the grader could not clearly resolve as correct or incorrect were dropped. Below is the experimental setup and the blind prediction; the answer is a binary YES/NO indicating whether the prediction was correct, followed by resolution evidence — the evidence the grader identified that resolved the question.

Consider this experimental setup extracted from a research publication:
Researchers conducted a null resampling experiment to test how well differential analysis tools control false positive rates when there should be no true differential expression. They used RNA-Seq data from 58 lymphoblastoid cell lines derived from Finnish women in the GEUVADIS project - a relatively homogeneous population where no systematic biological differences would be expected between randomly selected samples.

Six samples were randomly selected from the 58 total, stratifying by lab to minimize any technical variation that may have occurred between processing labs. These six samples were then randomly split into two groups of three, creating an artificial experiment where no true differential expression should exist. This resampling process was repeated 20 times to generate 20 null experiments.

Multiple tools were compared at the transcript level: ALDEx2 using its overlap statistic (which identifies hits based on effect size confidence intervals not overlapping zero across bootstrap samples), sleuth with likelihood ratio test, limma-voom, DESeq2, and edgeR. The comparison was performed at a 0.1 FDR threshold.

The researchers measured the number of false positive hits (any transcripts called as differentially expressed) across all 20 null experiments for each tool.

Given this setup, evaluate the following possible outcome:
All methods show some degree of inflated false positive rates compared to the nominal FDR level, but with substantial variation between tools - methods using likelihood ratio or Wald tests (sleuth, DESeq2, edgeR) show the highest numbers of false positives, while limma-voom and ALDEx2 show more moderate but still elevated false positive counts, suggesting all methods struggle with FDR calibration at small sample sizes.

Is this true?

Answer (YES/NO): NO